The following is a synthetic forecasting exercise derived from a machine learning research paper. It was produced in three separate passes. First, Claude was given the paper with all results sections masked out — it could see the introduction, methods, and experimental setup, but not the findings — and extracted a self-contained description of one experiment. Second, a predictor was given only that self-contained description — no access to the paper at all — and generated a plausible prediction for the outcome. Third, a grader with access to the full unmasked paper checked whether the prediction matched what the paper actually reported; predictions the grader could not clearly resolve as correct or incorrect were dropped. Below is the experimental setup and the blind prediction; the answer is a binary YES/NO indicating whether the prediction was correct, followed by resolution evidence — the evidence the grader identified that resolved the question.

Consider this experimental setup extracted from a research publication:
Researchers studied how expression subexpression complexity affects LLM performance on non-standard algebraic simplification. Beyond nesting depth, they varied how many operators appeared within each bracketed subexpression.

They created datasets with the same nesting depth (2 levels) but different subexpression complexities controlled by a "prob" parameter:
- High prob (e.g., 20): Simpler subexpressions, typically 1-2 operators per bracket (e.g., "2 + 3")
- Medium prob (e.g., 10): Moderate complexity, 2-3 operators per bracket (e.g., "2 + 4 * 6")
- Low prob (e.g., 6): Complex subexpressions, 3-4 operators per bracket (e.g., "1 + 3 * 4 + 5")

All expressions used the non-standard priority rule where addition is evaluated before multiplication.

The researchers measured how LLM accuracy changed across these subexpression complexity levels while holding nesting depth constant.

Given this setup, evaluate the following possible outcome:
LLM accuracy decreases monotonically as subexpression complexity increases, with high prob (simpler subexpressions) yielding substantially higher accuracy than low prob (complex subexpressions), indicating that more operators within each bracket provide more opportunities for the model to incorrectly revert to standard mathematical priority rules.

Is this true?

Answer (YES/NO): YES